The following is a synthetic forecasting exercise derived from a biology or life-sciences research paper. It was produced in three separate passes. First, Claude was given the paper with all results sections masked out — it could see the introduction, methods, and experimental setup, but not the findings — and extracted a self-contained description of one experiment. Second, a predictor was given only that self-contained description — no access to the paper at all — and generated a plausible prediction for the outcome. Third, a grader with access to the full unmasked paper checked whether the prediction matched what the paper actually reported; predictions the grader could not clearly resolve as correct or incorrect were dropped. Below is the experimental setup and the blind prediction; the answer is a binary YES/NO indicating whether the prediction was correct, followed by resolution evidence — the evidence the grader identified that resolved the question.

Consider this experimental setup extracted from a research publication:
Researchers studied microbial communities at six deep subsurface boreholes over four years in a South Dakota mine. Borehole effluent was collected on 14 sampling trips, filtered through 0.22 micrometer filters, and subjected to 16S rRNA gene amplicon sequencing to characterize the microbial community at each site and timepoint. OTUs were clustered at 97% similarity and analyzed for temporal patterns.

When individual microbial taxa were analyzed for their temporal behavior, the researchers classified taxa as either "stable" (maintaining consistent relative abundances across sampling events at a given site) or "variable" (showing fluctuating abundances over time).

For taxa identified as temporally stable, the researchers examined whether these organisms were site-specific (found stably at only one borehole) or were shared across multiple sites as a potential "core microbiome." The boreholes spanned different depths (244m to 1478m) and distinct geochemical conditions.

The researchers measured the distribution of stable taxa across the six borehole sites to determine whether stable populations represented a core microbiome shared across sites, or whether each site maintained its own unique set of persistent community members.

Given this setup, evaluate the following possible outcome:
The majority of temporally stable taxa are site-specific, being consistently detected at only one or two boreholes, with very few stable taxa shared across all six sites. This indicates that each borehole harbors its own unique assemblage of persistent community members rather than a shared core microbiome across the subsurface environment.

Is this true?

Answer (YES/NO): NO